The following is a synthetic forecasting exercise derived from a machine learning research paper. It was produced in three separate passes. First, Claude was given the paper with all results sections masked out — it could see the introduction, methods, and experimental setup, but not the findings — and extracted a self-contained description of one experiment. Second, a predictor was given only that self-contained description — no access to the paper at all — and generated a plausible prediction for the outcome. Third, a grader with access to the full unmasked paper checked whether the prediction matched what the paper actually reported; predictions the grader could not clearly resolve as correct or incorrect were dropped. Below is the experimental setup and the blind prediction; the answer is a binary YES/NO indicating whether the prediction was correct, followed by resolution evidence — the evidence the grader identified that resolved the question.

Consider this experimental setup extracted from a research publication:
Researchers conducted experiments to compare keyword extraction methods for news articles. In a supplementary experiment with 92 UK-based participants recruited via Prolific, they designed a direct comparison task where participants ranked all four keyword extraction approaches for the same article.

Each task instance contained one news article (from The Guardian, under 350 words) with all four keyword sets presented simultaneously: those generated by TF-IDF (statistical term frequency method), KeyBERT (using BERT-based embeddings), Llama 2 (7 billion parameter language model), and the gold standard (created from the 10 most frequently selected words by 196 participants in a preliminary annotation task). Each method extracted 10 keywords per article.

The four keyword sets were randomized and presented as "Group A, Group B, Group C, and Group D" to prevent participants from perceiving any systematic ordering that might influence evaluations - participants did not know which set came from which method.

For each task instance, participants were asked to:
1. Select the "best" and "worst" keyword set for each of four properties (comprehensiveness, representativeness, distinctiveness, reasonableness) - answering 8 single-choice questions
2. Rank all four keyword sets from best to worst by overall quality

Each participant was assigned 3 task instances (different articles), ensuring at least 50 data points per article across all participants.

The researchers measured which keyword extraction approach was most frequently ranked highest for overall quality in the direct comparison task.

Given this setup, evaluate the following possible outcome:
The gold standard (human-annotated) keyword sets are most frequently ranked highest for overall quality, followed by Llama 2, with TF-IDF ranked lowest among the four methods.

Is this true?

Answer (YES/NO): NO